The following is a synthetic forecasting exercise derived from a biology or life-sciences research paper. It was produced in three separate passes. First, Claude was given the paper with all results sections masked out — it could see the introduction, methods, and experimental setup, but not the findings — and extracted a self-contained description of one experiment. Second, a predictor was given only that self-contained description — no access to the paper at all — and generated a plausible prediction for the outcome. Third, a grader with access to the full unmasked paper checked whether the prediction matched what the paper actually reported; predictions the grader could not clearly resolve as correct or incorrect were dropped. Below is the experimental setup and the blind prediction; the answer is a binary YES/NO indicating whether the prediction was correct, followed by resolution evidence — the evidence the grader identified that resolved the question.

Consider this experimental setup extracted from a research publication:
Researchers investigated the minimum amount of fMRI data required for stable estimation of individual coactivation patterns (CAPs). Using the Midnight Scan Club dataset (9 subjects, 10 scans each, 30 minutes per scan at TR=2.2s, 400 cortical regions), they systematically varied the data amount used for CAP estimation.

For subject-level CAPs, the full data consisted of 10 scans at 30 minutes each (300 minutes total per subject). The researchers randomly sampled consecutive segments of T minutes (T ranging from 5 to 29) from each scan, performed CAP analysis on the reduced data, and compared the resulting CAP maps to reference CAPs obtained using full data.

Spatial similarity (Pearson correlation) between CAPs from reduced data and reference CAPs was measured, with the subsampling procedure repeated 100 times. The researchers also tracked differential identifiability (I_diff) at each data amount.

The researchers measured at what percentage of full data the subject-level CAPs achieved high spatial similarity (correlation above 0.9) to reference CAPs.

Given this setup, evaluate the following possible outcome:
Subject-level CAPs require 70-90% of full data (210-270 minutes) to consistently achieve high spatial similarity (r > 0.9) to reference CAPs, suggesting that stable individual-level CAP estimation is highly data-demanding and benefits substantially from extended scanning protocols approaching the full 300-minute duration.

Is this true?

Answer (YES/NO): NO